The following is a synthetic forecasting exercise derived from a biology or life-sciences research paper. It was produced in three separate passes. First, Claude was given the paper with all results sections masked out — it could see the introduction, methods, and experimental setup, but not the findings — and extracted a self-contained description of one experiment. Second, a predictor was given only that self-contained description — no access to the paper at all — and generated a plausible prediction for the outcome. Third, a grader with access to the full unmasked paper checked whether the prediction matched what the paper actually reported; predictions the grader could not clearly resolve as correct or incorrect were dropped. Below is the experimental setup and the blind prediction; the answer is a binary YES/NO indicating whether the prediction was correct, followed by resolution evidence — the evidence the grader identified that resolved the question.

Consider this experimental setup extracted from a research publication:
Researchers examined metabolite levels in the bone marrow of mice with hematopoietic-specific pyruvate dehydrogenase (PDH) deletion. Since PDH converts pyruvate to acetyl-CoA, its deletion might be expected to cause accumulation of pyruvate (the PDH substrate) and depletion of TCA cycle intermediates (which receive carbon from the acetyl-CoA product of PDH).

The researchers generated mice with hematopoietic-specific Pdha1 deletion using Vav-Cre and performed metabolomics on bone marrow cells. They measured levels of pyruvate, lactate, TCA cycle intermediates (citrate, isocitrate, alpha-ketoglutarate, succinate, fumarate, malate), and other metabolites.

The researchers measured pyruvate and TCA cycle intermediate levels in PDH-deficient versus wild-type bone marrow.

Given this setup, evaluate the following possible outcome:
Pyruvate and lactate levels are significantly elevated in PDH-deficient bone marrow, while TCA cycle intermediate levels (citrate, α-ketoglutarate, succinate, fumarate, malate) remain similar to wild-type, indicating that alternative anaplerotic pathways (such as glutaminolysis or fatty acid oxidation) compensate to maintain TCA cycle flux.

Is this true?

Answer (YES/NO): NO